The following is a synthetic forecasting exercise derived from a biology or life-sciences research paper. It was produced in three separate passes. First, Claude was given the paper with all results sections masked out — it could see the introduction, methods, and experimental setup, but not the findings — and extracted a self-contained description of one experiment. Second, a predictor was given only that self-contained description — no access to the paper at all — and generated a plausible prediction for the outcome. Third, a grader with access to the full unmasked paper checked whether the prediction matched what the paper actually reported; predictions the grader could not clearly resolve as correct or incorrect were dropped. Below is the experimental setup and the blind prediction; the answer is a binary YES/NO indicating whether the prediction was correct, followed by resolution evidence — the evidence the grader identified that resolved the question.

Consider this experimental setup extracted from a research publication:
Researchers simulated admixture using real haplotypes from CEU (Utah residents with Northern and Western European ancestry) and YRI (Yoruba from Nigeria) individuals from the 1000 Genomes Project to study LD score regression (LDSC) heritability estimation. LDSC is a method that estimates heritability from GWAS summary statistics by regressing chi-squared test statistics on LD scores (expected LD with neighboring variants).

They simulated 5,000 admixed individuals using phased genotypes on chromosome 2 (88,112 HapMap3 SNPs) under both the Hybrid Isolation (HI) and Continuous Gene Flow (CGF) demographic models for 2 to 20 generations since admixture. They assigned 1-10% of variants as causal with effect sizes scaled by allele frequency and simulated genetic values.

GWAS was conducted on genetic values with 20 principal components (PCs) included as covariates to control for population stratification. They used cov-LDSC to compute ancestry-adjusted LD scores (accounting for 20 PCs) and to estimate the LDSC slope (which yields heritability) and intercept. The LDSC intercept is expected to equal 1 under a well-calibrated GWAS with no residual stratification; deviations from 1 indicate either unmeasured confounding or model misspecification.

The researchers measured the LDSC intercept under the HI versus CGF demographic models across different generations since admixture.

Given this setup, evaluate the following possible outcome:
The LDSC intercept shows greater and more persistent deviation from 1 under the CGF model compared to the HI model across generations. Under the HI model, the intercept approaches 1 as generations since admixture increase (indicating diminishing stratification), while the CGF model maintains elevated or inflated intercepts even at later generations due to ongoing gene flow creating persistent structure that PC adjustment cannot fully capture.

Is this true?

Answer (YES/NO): NO